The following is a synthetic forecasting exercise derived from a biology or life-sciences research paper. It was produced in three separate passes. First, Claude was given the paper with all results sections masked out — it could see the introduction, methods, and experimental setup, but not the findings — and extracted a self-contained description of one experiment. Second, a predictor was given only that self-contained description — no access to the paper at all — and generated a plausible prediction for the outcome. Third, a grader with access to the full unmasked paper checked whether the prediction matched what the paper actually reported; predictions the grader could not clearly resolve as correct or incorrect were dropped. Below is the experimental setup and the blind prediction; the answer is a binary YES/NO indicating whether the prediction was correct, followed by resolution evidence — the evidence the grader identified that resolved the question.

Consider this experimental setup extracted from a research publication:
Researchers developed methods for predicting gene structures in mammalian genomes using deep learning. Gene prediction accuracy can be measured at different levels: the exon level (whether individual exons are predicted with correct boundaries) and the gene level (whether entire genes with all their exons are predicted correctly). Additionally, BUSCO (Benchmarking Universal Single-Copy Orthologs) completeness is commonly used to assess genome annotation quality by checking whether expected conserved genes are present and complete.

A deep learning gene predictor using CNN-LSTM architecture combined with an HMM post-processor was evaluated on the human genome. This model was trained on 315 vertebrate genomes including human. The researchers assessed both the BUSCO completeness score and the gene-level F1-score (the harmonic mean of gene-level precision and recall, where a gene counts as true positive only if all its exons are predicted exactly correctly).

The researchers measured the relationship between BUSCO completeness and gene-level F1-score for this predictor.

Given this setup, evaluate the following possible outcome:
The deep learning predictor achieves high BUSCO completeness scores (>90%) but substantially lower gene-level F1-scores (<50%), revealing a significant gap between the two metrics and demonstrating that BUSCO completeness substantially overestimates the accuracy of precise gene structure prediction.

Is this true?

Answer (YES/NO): YES